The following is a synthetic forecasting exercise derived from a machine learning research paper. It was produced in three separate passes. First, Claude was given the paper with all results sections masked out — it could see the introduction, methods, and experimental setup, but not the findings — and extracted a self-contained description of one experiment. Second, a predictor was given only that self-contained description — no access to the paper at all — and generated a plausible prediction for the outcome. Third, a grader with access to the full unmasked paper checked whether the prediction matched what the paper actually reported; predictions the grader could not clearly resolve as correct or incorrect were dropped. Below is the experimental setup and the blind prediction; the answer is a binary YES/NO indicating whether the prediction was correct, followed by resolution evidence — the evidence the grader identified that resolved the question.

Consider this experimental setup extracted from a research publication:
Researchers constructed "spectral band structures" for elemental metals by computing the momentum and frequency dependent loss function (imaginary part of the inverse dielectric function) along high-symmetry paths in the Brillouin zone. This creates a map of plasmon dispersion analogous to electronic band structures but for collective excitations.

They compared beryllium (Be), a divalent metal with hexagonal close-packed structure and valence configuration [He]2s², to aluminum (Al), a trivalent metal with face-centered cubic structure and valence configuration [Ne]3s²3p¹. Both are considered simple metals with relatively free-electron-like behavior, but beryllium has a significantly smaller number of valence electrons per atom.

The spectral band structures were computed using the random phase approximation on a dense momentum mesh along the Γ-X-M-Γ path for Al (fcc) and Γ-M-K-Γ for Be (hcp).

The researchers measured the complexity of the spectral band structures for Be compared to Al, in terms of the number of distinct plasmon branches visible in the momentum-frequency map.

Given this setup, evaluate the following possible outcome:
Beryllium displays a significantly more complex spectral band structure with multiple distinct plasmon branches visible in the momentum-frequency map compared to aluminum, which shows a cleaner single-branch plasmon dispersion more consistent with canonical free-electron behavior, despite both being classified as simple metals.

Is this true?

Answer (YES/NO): YES